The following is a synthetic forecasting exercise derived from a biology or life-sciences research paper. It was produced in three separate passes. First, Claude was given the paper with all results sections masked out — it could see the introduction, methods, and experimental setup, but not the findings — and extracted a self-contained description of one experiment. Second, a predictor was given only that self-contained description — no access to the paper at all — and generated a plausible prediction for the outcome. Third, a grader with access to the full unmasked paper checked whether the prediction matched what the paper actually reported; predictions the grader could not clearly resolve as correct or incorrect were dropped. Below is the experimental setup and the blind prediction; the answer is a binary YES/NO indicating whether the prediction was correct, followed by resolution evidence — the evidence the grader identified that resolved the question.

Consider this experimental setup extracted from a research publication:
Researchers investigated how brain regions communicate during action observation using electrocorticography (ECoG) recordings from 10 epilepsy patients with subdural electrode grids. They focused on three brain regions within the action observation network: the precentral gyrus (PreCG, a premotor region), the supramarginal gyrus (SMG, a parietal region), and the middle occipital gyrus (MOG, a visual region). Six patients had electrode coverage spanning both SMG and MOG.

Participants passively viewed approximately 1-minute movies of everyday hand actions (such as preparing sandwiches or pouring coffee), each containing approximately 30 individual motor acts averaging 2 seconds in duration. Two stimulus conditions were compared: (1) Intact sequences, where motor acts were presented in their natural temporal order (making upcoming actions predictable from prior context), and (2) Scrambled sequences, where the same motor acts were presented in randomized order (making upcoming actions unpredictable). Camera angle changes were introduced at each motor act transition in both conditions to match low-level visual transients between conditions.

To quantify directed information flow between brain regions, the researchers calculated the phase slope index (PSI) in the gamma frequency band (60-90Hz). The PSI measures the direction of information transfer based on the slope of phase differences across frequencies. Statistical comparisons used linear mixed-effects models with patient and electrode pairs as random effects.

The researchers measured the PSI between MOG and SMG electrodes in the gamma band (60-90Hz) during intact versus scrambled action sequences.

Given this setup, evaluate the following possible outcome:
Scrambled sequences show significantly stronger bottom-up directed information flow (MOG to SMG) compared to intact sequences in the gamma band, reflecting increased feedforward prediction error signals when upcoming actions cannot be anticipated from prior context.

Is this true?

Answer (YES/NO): YES